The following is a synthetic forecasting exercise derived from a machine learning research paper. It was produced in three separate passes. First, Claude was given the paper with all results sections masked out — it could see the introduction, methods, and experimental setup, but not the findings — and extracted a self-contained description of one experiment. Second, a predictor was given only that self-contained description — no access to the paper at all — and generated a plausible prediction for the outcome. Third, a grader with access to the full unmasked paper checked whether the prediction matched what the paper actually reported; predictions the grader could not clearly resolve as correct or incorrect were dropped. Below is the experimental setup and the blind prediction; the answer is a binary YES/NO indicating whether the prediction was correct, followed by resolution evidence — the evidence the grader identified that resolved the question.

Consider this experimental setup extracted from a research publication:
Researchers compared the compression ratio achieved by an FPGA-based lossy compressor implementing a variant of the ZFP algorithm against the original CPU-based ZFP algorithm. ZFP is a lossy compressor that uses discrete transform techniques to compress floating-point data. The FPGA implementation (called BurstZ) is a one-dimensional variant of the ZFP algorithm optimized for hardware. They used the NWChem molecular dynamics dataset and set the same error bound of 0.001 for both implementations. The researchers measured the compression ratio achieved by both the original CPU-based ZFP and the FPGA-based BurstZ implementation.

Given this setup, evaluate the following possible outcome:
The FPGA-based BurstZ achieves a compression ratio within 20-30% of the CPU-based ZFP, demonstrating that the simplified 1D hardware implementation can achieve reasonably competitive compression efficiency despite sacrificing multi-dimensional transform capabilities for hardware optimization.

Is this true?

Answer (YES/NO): NO